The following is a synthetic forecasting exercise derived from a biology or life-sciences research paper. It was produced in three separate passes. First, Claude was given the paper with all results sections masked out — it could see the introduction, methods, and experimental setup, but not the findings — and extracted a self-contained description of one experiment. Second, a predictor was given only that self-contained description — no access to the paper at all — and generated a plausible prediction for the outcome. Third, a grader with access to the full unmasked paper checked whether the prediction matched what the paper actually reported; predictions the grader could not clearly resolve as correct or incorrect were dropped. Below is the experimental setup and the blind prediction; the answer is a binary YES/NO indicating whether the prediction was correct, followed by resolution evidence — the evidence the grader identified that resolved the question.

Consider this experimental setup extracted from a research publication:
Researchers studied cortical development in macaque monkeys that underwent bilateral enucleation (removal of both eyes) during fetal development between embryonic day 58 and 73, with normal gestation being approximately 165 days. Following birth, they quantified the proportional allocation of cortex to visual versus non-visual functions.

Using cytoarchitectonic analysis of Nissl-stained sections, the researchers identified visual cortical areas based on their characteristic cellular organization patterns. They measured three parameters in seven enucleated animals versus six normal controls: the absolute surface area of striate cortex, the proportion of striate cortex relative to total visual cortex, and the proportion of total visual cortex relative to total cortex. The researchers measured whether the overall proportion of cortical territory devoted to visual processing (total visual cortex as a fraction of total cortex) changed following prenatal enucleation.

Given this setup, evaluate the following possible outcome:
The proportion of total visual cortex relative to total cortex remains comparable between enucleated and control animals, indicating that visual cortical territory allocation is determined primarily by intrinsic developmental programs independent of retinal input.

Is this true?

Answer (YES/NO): YES